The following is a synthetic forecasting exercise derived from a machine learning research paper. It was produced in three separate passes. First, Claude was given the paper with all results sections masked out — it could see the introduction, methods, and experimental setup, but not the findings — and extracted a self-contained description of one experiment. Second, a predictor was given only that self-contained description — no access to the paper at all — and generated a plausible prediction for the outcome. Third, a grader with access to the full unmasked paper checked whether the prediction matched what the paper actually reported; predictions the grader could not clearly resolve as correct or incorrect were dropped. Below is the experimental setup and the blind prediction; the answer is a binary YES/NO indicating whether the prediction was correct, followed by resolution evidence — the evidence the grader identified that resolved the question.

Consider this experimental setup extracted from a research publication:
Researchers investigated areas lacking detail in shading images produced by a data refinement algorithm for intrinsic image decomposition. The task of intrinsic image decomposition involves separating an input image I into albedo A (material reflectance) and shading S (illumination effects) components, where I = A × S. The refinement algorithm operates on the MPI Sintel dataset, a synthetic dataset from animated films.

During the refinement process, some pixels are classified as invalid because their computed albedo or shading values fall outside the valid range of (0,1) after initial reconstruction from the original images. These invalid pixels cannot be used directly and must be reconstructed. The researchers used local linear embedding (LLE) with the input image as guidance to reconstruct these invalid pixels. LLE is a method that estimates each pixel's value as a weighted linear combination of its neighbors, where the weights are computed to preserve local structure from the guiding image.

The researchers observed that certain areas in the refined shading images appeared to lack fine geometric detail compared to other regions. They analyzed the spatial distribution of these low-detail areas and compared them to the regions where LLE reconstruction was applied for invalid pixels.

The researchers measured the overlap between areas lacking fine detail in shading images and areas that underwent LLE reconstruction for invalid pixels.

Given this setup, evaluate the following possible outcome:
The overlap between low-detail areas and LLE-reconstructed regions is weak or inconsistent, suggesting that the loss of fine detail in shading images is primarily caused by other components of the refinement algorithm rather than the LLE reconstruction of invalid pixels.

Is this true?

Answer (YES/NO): NO